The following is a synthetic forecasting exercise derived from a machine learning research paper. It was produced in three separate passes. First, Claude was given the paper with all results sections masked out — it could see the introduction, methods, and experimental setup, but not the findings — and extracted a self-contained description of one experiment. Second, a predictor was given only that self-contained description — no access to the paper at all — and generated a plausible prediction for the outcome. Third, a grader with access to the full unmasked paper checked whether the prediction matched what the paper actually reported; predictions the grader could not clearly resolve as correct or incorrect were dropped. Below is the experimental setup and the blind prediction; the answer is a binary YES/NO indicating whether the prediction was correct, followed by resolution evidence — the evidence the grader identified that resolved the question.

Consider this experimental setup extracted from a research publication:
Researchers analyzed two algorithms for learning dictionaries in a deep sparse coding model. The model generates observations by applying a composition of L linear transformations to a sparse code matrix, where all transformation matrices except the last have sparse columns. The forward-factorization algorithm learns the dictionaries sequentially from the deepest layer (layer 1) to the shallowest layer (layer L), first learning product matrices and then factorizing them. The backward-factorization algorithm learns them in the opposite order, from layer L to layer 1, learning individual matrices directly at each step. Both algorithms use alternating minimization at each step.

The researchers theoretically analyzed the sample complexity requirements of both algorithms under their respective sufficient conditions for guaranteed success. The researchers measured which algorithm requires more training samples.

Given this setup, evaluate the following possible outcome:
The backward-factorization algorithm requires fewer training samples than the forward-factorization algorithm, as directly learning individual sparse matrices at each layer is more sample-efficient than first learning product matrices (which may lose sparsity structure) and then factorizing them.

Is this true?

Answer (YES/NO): NO